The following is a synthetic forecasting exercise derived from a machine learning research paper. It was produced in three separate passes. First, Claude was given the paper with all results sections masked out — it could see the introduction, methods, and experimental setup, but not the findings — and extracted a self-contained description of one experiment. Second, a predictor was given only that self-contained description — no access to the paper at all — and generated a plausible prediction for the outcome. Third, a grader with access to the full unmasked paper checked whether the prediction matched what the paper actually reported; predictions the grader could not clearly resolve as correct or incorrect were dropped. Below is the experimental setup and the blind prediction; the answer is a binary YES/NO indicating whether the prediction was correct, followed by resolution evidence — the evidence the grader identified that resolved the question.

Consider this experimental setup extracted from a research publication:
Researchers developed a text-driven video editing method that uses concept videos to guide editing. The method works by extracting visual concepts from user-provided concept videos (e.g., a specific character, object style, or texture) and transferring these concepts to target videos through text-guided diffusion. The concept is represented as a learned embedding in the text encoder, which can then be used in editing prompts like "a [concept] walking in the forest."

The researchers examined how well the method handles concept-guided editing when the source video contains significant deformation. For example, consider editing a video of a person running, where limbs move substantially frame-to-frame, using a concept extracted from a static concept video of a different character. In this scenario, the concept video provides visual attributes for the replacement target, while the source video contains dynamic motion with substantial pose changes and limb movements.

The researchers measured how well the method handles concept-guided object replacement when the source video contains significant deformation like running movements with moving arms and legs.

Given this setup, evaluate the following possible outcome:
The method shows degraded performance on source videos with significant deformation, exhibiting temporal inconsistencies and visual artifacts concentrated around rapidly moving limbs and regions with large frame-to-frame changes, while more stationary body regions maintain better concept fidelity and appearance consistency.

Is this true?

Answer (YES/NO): NO